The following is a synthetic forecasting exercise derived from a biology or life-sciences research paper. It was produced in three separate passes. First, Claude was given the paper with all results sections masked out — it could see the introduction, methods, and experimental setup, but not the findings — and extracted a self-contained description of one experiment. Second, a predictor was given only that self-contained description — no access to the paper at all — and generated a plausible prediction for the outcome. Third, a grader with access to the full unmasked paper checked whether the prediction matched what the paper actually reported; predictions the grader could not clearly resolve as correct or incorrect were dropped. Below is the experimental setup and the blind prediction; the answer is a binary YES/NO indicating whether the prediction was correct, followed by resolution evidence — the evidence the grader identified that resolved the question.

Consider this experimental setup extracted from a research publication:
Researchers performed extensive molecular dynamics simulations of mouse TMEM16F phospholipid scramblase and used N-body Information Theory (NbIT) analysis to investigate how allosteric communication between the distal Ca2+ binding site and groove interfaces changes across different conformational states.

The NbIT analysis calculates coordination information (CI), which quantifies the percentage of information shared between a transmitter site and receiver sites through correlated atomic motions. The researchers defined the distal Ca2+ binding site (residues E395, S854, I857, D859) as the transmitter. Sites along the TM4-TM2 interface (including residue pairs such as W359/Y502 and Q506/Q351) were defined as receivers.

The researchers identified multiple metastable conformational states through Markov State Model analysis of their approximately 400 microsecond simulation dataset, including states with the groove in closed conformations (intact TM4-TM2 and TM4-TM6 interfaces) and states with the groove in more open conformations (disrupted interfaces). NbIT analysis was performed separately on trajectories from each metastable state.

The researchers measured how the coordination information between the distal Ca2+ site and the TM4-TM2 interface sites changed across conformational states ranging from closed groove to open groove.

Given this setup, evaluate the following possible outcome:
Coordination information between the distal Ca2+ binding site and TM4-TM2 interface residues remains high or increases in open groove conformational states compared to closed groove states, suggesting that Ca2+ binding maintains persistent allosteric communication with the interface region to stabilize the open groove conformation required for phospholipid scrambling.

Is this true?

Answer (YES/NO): NO